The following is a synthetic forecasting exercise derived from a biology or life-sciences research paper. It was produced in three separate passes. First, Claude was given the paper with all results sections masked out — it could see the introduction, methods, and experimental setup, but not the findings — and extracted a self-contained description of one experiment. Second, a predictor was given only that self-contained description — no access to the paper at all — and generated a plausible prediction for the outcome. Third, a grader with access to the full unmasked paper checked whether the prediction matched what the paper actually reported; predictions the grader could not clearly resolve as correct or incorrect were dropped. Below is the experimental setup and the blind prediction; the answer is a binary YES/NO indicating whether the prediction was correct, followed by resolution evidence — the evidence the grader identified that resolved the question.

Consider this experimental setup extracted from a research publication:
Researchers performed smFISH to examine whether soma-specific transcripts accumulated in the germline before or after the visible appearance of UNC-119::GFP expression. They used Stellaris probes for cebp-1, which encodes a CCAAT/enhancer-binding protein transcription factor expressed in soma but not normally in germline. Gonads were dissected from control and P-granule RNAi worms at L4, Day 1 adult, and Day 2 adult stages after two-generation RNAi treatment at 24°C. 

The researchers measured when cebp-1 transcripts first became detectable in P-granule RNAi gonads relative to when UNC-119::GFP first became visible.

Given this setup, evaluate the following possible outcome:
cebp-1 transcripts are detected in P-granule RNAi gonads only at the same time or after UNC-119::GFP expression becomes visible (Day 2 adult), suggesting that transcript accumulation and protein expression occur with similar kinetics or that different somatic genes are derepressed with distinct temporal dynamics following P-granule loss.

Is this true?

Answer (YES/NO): NO